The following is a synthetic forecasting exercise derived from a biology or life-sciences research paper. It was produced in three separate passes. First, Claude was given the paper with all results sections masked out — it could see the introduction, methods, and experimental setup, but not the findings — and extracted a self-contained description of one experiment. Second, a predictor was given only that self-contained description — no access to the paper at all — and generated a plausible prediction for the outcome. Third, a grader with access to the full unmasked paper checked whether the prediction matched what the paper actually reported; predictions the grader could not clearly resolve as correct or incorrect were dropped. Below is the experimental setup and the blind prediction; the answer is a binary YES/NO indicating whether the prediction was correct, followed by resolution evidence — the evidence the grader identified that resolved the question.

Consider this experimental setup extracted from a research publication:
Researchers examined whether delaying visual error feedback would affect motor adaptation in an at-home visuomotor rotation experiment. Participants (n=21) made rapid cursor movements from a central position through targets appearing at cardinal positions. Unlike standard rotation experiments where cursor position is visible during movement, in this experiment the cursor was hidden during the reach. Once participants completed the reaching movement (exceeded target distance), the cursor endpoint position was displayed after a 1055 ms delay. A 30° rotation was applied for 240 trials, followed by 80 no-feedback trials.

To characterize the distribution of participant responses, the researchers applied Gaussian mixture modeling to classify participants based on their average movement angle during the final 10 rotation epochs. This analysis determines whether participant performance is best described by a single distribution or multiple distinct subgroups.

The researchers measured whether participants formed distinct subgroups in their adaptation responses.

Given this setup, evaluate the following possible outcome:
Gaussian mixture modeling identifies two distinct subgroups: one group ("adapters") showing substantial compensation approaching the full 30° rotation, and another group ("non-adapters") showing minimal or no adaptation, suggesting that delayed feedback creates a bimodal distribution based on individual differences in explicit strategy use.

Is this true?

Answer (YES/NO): YES